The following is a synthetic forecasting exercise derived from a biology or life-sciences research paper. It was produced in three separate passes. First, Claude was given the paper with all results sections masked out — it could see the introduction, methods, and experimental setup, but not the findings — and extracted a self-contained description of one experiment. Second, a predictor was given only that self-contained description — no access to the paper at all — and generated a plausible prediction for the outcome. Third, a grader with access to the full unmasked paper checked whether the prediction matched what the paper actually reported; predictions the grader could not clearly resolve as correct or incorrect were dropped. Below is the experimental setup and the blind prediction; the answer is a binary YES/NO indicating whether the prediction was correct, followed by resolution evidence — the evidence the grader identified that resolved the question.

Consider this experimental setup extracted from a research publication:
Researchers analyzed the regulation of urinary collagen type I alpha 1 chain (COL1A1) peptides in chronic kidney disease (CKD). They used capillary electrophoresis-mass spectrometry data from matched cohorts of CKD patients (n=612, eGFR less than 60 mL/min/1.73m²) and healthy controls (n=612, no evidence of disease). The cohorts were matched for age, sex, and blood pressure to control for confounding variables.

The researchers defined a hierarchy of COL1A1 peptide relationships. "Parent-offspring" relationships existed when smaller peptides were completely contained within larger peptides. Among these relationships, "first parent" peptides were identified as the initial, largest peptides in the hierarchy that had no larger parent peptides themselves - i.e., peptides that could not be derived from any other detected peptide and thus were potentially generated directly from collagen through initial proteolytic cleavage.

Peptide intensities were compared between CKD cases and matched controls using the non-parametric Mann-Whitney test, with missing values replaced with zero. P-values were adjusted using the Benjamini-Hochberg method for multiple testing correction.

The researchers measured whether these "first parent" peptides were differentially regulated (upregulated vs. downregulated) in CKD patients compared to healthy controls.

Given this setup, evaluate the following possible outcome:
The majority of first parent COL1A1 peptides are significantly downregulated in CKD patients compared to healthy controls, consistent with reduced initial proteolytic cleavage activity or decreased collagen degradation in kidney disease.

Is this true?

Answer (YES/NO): YES